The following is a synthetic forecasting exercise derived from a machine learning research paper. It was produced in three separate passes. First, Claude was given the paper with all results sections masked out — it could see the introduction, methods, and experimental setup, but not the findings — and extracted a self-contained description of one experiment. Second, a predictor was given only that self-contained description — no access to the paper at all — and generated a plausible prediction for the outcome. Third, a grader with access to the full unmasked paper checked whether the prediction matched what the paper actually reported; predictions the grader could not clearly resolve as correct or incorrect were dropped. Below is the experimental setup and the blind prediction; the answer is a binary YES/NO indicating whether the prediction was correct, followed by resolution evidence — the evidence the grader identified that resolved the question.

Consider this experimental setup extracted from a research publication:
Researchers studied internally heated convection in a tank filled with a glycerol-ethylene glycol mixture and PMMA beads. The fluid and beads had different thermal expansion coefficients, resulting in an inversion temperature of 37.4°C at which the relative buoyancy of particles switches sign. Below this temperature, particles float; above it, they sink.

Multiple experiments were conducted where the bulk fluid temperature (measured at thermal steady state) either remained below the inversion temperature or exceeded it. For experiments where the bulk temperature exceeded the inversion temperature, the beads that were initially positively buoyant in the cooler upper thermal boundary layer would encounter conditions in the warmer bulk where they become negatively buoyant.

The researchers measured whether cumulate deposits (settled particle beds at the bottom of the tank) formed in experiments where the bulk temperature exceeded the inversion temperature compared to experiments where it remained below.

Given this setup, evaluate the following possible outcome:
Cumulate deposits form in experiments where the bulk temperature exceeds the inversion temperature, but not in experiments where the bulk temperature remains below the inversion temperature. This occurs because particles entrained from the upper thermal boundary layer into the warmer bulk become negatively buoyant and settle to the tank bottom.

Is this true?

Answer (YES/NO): NO